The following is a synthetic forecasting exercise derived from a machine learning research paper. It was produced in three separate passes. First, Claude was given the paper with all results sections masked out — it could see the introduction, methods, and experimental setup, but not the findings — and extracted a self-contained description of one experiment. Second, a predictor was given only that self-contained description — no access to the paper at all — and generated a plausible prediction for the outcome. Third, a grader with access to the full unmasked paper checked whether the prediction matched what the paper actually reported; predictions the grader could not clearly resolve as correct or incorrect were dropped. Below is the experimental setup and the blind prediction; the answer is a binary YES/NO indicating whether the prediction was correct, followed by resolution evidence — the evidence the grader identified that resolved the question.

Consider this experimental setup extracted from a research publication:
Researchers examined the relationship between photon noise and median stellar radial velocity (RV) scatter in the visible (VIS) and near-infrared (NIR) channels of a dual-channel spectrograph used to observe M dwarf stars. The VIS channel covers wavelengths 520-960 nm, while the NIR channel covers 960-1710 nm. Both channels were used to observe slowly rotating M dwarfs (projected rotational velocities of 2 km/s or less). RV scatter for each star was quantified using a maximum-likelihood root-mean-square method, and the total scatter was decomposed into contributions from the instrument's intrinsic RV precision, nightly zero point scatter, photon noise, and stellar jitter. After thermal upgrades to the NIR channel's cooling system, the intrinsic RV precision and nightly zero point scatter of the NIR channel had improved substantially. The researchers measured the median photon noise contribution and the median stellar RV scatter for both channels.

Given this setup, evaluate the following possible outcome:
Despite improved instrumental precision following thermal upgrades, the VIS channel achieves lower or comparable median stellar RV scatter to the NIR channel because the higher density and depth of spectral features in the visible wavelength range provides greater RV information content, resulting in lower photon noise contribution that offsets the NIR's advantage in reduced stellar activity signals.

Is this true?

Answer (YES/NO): NO